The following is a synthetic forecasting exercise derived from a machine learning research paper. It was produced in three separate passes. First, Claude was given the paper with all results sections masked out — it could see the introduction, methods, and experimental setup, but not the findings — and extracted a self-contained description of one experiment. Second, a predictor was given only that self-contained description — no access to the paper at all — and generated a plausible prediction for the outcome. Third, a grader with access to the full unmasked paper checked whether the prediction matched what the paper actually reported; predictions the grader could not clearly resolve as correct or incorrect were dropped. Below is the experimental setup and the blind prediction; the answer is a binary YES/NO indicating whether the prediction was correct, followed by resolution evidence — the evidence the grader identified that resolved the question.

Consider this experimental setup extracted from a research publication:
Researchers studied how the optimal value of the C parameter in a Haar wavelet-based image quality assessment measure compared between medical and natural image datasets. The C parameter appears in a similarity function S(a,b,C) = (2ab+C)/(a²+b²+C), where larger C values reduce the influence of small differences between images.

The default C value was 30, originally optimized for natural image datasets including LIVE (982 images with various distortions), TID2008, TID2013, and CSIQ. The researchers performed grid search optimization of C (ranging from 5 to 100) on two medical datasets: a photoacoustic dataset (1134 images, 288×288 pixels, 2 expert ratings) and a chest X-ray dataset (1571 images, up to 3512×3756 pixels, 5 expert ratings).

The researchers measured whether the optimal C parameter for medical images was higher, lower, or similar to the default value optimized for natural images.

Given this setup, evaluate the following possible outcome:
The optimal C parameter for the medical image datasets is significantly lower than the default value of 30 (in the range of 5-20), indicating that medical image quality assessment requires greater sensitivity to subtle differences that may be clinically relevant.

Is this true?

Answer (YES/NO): YES